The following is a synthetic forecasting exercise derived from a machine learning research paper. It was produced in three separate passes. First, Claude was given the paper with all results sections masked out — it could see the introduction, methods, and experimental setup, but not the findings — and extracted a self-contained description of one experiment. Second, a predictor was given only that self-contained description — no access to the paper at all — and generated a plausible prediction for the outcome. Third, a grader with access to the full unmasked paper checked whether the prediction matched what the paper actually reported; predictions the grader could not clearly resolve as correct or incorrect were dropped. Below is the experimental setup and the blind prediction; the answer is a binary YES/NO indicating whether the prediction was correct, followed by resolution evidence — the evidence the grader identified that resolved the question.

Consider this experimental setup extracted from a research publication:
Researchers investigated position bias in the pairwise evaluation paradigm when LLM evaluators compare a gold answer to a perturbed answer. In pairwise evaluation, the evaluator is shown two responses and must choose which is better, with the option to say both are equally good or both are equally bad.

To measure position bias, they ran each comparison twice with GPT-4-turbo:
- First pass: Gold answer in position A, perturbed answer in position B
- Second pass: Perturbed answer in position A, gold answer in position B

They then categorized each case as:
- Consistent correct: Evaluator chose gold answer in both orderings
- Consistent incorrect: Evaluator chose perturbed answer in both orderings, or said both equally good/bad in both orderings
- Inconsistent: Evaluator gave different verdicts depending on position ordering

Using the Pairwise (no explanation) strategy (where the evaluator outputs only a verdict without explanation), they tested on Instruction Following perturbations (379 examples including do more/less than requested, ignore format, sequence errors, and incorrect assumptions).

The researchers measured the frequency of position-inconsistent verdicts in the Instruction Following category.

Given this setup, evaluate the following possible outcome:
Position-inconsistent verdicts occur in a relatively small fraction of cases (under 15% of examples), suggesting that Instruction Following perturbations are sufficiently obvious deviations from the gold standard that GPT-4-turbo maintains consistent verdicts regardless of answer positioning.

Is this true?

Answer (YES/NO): NO